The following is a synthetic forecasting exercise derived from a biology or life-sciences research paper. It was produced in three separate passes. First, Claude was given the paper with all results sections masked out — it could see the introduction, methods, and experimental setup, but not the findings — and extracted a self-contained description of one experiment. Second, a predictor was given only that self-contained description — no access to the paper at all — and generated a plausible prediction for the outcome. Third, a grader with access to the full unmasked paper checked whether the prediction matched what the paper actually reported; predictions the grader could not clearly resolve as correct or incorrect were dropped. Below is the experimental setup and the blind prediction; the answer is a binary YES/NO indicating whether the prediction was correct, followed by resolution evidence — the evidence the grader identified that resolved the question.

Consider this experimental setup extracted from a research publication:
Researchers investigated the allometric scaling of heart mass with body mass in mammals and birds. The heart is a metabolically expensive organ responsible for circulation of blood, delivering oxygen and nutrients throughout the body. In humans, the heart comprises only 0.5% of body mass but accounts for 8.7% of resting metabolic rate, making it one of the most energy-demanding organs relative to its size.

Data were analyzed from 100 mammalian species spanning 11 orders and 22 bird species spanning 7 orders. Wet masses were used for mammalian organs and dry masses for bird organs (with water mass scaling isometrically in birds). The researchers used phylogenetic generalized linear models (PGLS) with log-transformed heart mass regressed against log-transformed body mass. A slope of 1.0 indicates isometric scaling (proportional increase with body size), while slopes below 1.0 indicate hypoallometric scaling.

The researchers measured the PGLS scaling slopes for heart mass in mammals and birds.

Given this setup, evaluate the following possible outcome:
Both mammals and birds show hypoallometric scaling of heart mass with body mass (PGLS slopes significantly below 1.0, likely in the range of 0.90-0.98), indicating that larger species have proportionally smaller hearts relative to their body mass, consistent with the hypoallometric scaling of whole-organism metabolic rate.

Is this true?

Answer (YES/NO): NO